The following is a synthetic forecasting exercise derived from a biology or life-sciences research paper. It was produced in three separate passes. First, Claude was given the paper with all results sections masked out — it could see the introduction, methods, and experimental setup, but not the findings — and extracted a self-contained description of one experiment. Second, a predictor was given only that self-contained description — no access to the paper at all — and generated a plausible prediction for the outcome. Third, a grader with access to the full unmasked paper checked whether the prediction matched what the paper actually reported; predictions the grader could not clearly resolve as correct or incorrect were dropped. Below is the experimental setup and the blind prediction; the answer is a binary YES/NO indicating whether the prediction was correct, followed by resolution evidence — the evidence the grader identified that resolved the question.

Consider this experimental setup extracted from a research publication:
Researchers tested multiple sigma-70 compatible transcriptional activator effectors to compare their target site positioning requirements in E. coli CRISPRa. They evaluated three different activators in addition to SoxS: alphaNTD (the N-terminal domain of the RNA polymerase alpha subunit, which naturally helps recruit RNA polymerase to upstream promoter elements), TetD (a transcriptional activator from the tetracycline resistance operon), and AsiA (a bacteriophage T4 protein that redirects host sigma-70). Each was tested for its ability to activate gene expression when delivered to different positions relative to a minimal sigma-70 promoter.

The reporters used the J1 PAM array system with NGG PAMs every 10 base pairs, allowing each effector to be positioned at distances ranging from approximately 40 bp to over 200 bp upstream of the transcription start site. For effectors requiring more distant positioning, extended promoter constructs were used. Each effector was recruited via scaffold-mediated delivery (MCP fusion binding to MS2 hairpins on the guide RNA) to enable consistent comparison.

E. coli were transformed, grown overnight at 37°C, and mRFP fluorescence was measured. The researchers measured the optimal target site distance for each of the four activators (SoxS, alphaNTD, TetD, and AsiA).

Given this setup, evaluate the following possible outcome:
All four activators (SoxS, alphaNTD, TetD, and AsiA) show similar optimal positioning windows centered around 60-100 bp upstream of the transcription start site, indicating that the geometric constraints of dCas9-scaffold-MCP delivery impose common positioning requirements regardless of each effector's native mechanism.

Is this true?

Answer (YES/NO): NO